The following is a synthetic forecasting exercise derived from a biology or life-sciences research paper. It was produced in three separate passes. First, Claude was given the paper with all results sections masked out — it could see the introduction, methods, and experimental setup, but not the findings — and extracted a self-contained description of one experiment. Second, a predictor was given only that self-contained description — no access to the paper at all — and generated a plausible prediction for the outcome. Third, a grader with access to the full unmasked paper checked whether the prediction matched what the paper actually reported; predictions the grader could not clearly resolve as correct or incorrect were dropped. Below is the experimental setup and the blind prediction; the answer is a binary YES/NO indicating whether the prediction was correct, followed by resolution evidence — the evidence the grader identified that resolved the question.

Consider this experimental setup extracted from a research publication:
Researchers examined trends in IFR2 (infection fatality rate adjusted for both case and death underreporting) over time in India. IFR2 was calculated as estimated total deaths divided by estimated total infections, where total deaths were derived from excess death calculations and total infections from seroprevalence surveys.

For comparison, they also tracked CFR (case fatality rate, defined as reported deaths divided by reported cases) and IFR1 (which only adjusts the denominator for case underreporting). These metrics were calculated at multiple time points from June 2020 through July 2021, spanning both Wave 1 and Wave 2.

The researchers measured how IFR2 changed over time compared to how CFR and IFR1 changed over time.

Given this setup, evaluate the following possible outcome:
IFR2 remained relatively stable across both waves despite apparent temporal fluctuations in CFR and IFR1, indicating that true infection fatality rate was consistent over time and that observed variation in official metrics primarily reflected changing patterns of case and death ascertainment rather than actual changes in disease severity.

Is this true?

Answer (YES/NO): NO